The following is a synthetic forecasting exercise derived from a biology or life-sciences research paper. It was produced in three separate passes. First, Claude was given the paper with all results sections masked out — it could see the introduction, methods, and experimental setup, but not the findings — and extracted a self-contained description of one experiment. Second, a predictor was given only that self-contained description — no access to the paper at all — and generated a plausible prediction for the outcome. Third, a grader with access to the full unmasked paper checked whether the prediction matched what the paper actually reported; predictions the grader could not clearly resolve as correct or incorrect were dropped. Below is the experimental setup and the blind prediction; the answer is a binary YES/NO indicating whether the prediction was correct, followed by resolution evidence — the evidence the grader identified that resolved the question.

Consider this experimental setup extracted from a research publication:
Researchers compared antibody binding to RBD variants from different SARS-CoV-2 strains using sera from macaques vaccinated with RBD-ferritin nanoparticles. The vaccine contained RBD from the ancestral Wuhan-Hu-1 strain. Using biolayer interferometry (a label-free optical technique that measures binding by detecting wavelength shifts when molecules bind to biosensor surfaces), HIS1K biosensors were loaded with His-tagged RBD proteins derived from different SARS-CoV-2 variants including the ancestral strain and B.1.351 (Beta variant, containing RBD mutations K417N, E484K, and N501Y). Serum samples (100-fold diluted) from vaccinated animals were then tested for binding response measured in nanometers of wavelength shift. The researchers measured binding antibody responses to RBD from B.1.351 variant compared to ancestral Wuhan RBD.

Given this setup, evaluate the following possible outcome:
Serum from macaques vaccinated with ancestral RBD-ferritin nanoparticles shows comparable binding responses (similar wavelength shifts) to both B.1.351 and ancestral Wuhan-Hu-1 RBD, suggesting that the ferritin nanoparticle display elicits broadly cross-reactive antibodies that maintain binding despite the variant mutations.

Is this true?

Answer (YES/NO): NO